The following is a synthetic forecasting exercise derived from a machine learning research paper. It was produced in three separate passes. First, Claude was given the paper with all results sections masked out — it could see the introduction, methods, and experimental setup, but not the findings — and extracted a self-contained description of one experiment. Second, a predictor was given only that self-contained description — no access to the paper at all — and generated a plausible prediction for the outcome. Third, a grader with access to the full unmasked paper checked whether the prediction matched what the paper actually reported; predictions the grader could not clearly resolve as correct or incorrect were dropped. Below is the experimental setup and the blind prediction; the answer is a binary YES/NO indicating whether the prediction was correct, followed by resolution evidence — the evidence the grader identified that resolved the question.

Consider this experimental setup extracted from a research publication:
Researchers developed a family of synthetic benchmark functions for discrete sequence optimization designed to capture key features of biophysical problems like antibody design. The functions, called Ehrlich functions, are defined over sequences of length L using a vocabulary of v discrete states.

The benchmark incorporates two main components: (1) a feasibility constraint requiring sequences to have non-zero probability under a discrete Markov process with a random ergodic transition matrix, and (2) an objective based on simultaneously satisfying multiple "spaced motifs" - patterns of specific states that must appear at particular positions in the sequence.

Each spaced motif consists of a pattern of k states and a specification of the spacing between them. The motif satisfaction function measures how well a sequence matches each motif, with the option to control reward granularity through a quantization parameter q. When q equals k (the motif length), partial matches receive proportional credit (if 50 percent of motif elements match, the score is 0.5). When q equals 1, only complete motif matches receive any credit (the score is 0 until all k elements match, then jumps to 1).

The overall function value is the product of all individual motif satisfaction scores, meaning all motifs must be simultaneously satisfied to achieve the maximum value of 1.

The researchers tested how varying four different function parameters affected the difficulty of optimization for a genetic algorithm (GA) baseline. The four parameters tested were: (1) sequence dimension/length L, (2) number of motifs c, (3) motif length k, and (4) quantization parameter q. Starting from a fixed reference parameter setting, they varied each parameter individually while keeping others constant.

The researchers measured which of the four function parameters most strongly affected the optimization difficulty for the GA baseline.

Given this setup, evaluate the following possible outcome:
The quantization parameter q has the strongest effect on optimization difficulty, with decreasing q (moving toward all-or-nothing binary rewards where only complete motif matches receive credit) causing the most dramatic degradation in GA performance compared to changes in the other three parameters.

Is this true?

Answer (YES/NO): YES